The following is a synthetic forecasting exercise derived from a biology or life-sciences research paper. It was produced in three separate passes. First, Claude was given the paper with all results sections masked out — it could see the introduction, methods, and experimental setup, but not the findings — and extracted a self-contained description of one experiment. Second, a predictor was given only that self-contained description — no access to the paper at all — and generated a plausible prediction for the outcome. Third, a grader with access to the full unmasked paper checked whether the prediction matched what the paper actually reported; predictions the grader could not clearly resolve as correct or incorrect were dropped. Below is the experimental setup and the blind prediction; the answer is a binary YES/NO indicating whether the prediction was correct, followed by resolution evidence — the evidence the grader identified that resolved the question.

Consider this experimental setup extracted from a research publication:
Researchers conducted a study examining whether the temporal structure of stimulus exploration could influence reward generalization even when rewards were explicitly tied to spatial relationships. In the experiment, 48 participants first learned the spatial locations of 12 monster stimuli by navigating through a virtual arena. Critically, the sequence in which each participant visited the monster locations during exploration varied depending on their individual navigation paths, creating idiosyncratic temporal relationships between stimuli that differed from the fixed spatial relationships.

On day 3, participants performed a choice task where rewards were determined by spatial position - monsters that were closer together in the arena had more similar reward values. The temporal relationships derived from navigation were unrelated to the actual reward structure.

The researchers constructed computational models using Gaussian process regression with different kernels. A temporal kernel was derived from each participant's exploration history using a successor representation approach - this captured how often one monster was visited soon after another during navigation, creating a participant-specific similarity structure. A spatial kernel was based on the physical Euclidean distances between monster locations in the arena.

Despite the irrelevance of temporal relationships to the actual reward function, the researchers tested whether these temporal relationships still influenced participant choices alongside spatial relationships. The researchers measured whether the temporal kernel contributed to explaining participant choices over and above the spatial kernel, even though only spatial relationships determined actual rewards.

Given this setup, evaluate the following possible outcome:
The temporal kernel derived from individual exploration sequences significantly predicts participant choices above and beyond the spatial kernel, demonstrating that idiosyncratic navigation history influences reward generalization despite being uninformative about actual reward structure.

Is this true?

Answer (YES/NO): YES